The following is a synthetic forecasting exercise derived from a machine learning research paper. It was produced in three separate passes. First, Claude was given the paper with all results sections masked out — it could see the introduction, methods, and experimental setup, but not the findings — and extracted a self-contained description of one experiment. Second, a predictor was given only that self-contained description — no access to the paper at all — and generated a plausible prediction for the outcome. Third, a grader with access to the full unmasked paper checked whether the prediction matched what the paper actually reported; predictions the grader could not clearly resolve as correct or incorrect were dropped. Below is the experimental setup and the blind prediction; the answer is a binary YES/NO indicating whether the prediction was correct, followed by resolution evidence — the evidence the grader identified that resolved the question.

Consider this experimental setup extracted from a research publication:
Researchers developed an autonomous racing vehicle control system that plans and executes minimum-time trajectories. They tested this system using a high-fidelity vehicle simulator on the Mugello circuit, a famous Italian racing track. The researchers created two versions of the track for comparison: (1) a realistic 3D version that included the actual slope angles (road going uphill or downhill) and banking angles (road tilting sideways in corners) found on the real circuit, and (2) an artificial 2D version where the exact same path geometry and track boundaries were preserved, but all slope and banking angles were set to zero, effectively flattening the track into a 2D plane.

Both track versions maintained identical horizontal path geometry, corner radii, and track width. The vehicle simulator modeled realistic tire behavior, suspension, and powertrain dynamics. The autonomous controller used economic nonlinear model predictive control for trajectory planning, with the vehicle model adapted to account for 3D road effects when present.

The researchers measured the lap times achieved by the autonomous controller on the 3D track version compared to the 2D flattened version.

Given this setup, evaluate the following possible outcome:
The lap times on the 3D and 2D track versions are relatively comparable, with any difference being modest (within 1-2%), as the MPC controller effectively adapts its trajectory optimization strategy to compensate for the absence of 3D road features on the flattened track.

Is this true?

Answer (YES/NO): NO